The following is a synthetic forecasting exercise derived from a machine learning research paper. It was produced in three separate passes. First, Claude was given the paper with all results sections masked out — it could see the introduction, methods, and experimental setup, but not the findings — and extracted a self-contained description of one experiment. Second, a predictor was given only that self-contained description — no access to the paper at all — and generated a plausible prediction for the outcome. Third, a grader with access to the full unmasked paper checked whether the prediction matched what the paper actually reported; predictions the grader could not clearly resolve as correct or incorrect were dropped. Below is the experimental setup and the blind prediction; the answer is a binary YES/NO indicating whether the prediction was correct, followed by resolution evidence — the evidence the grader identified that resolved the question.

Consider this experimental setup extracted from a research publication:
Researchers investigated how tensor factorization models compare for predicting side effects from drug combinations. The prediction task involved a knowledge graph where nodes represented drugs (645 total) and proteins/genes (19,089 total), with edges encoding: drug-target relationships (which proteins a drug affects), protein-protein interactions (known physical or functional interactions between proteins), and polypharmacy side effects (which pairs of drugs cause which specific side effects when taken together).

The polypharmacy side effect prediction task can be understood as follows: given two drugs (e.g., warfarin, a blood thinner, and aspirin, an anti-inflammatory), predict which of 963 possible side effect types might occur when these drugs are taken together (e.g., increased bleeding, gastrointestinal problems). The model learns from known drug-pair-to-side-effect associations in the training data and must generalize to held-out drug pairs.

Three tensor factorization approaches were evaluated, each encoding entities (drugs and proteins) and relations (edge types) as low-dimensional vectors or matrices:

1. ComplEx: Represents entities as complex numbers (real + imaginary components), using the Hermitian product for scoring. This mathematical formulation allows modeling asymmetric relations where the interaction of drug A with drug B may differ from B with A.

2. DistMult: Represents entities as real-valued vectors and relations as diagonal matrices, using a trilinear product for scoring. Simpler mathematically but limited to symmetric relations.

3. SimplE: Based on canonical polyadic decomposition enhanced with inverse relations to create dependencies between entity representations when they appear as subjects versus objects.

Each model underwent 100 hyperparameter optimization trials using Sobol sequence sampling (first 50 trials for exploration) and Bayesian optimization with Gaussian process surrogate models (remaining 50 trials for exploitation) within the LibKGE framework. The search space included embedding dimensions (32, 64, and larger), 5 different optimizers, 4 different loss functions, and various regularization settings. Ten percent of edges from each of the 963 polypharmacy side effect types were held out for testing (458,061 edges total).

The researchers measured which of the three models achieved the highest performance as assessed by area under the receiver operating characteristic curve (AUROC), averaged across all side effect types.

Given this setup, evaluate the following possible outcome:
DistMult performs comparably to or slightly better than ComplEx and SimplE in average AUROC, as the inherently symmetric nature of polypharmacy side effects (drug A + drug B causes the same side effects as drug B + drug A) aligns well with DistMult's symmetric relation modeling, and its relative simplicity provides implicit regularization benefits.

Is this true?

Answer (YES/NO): NO